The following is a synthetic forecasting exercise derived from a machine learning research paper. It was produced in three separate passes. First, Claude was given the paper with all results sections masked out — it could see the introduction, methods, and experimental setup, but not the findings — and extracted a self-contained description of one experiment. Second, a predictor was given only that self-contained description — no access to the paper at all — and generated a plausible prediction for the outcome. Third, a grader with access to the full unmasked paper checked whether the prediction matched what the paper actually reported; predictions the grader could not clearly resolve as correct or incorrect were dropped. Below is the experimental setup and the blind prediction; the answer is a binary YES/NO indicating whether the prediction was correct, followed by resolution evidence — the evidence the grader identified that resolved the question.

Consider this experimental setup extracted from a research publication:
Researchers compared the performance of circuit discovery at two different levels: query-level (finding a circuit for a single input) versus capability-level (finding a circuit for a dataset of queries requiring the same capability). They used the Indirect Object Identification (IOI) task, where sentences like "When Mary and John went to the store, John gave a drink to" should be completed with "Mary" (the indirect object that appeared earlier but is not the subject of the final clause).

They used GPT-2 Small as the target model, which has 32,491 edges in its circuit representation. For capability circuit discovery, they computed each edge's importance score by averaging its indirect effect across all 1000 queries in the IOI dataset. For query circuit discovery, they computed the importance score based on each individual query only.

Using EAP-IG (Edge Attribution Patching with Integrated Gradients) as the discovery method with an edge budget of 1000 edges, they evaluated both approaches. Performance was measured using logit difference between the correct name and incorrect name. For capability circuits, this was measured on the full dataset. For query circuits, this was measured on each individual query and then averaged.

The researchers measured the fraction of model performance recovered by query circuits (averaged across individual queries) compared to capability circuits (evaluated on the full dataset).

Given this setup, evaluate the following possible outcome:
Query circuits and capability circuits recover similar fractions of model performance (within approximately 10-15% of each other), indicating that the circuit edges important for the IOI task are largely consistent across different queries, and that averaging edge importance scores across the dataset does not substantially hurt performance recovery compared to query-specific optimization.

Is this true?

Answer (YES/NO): NO